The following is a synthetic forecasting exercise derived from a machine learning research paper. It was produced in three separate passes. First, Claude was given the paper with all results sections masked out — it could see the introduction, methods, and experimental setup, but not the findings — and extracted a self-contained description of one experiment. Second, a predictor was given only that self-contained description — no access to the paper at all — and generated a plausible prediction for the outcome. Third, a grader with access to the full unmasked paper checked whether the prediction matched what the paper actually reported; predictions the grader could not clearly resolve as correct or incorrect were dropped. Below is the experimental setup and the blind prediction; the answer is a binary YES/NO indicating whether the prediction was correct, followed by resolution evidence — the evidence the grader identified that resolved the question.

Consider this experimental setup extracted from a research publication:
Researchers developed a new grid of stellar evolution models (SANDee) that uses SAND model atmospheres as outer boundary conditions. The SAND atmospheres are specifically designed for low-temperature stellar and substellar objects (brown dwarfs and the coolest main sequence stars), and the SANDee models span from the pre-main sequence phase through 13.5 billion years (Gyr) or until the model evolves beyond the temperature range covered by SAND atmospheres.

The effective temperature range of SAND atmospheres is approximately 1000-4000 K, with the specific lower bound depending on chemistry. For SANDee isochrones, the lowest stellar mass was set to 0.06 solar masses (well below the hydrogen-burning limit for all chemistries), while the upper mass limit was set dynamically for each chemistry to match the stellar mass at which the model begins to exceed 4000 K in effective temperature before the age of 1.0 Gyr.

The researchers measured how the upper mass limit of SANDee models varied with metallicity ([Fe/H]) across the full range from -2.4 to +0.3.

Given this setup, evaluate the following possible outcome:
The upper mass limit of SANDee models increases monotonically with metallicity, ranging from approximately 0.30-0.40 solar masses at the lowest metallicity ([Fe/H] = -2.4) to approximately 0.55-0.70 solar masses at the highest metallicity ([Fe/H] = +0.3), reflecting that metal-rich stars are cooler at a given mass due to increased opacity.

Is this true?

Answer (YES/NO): NO